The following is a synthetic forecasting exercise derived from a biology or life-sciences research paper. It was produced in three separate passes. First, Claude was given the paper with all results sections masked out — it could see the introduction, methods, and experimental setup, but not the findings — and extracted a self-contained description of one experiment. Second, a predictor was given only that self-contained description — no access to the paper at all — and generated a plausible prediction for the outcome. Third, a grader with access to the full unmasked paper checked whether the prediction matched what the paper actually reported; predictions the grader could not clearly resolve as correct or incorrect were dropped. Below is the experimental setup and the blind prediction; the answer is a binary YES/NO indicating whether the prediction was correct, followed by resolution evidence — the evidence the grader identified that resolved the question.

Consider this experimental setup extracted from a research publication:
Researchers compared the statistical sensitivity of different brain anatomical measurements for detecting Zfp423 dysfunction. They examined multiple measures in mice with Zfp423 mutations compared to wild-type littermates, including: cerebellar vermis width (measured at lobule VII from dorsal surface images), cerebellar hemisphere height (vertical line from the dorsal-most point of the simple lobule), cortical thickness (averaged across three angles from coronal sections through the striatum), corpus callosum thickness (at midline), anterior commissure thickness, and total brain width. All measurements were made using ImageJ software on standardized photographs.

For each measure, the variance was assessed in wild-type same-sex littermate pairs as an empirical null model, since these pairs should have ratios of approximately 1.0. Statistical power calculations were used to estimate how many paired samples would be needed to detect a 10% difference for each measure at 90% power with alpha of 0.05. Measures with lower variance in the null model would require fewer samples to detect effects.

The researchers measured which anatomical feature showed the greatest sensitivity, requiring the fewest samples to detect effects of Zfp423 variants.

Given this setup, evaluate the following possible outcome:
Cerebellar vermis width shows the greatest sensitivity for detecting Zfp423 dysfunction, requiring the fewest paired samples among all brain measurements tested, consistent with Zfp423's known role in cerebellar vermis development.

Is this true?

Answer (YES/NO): YES